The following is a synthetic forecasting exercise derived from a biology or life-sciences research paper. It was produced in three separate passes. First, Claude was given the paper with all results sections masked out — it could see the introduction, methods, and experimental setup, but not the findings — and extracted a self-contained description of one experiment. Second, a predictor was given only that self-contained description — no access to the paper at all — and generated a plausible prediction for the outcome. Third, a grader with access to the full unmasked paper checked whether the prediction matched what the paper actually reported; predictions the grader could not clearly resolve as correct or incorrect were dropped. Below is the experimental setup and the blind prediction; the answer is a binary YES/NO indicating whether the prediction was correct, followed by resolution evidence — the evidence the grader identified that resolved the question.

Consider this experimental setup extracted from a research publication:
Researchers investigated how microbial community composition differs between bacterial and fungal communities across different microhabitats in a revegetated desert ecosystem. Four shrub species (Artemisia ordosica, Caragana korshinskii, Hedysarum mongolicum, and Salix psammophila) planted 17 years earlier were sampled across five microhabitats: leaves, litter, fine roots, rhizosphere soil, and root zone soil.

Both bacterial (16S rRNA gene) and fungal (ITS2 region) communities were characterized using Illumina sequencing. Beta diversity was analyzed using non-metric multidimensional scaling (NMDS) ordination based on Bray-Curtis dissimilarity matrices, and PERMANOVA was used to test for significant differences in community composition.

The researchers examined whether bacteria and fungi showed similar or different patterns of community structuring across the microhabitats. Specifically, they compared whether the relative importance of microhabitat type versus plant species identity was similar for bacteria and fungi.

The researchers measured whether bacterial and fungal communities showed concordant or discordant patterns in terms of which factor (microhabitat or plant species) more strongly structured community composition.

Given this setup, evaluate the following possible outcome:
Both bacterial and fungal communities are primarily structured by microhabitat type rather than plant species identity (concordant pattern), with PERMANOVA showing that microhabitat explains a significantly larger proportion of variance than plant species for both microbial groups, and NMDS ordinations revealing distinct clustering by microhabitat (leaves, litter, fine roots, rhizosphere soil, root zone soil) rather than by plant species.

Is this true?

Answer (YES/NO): YES